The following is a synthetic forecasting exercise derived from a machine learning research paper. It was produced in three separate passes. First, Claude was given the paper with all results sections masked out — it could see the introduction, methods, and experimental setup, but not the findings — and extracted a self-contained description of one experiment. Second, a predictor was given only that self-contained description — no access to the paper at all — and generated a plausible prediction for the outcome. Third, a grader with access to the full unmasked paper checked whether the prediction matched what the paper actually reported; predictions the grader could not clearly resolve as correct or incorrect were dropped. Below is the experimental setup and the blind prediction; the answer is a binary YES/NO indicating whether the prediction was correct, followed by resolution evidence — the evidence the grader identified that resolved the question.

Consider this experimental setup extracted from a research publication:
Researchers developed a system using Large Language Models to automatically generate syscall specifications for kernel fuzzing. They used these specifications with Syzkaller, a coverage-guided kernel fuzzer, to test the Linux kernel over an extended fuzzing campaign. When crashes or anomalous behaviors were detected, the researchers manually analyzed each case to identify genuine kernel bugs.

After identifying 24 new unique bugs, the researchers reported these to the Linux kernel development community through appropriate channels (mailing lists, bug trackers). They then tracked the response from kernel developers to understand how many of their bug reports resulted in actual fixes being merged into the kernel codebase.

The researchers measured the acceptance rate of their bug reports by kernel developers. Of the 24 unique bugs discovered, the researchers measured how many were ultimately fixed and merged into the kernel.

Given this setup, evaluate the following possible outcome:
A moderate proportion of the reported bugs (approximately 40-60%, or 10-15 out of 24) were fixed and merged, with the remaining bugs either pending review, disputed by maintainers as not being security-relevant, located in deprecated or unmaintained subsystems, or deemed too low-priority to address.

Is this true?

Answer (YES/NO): YES